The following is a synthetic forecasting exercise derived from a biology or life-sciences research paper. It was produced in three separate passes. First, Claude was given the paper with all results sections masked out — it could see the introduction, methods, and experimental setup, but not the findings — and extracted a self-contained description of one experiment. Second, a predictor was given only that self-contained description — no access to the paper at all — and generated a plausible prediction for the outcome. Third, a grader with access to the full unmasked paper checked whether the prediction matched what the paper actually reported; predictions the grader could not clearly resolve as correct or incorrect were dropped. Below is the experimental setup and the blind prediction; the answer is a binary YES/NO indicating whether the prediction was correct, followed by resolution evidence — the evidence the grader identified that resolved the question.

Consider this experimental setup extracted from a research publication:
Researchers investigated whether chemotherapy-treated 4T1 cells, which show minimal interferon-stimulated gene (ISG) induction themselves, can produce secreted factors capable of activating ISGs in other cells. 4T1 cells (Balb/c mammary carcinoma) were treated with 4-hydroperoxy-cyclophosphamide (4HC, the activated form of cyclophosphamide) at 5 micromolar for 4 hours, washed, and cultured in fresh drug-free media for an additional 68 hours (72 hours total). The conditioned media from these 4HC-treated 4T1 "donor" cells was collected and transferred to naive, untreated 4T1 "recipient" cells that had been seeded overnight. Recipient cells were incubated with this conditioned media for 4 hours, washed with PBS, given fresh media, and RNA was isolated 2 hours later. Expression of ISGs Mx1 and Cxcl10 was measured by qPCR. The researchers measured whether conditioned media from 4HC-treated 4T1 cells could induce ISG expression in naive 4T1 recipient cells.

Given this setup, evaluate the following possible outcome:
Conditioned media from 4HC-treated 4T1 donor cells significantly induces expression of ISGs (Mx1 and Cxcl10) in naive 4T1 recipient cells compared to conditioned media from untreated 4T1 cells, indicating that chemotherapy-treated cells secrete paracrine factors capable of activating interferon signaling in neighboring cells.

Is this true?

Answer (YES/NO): YES